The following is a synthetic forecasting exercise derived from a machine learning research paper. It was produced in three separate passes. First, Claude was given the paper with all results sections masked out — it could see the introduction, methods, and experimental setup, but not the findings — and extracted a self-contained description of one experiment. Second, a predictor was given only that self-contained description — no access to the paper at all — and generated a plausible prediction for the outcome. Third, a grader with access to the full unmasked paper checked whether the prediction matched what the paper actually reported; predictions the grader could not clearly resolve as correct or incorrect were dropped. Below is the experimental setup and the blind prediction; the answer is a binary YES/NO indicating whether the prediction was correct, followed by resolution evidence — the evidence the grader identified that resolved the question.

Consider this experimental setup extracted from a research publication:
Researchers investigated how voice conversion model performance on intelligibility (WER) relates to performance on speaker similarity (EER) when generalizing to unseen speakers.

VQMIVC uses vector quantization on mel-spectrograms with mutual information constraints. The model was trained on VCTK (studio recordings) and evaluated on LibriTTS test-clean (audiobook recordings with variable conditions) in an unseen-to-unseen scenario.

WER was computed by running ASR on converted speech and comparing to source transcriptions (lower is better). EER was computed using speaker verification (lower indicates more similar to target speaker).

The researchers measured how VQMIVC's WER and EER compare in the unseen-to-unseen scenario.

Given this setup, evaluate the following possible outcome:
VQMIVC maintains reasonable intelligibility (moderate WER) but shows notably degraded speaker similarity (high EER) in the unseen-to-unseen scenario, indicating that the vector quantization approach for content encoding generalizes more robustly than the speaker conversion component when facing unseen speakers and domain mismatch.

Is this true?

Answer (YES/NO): NO